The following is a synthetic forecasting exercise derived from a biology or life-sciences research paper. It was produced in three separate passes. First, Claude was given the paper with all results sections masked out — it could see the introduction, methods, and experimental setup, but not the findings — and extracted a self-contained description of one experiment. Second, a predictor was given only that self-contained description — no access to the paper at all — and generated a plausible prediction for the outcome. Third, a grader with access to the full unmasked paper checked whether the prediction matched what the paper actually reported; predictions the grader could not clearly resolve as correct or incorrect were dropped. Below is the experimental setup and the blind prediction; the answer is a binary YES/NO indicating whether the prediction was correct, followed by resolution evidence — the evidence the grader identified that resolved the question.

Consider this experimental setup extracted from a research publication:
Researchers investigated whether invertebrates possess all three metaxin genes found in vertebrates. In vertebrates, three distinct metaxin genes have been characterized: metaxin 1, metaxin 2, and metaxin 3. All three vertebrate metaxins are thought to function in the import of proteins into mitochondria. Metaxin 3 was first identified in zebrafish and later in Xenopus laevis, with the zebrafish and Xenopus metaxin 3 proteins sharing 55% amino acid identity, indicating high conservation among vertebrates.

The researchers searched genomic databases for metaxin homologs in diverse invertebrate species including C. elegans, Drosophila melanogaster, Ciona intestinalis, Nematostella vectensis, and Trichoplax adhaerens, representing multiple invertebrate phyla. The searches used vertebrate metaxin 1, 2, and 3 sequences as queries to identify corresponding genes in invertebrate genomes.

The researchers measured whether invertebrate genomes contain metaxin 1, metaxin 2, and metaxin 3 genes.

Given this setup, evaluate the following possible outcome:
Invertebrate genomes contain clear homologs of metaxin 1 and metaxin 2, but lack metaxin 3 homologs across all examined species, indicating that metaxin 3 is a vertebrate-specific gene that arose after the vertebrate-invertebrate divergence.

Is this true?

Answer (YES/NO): YES